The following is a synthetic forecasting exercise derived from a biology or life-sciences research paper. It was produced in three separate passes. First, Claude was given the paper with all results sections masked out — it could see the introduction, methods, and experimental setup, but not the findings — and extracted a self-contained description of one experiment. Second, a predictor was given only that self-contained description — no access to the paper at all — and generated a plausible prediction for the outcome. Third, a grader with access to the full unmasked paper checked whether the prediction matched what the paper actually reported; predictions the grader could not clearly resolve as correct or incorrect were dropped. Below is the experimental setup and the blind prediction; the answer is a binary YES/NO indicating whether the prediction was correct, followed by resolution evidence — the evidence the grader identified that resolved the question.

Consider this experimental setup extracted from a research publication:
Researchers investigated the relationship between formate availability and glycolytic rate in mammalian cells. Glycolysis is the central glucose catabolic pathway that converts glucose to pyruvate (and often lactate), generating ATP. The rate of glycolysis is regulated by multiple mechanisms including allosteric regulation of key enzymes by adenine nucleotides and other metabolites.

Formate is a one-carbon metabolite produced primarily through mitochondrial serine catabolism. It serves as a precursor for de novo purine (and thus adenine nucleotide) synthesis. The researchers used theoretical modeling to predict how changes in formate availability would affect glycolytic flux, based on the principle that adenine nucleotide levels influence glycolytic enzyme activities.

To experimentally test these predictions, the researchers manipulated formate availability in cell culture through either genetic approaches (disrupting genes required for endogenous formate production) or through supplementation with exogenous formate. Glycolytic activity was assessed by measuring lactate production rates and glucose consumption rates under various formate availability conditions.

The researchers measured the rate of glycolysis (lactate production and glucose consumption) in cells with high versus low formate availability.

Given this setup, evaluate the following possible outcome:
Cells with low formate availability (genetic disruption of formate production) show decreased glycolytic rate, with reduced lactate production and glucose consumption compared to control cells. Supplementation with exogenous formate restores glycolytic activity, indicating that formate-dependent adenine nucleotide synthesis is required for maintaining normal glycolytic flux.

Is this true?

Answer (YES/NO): YES